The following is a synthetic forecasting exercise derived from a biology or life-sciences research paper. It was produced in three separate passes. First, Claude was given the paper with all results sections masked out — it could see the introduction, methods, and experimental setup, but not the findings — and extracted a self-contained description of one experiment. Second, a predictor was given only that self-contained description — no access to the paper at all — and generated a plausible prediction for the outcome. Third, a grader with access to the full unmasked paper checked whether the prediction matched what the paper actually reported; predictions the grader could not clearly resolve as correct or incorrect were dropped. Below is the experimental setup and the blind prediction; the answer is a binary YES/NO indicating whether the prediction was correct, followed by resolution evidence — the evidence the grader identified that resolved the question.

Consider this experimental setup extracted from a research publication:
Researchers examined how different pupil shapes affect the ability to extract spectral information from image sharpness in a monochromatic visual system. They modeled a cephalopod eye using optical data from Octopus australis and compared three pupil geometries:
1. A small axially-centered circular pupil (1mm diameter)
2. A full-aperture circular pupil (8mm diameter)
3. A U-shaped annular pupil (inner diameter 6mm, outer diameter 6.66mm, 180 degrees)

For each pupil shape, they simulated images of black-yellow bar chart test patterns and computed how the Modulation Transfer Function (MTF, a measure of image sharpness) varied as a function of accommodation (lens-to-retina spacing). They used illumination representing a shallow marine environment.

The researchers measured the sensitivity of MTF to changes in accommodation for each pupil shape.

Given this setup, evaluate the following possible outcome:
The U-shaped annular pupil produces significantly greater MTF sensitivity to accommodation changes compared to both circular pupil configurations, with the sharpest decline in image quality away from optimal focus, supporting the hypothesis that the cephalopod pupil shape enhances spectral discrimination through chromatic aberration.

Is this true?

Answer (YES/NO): NO